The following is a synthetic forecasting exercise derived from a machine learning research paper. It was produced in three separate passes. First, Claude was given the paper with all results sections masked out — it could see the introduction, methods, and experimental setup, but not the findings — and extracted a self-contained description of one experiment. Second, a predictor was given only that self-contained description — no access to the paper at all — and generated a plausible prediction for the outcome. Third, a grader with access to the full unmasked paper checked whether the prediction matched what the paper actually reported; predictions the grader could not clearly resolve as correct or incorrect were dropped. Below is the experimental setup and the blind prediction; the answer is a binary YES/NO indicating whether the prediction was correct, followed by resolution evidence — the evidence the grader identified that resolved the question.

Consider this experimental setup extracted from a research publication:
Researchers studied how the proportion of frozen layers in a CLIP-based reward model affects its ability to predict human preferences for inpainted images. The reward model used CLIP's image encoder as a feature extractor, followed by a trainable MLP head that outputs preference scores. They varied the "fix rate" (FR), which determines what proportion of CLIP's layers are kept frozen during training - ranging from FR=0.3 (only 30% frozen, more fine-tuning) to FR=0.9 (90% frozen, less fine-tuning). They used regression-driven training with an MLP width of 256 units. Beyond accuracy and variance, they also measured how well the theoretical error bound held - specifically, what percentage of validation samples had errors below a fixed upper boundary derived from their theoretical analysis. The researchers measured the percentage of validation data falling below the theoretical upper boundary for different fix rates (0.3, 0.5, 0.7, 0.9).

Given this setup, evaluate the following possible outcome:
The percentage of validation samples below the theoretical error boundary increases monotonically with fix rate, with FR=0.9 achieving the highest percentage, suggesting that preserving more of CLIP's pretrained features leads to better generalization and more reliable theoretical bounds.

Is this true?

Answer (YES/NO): YES